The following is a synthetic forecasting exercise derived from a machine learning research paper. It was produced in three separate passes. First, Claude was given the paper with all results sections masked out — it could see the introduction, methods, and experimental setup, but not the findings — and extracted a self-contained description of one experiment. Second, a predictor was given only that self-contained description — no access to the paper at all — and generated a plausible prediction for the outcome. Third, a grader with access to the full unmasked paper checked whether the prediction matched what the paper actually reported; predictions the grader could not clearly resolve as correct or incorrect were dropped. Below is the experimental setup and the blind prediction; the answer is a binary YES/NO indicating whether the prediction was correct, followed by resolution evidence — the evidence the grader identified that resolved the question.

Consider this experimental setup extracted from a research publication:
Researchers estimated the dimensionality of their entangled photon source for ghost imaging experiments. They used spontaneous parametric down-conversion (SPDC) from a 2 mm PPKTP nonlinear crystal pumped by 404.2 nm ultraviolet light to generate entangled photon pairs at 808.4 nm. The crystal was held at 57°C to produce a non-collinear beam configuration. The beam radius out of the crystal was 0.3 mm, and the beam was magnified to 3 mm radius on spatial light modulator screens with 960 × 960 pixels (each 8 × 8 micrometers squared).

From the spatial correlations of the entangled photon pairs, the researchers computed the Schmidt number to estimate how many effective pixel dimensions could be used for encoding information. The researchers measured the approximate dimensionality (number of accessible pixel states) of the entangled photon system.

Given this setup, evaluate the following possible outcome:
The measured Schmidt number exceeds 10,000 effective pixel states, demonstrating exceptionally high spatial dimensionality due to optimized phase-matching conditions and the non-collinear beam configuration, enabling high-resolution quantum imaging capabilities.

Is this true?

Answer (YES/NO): NO